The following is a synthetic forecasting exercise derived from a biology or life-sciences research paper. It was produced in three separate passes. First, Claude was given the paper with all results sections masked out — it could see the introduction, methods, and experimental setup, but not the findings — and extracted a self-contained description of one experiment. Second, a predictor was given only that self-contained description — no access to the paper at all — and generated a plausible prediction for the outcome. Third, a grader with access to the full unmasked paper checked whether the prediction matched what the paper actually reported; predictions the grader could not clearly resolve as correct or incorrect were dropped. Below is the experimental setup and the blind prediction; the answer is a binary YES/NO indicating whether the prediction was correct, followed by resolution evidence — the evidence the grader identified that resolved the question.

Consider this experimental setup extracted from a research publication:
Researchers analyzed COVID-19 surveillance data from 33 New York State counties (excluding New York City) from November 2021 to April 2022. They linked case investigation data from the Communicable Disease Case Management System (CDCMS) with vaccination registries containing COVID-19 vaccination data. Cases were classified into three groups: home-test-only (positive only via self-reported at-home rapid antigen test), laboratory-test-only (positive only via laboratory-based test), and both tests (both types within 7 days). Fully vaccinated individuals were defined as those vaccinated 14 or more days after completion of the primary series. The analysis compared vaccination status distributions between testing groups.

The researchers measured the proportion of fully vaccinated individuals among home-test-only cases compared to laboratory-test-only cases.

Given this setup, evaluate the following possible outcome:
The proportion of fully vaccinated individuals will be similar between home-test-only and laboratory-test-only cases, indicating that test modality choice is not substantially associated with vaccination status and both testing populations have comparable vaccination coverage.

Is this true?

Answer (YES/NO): NO